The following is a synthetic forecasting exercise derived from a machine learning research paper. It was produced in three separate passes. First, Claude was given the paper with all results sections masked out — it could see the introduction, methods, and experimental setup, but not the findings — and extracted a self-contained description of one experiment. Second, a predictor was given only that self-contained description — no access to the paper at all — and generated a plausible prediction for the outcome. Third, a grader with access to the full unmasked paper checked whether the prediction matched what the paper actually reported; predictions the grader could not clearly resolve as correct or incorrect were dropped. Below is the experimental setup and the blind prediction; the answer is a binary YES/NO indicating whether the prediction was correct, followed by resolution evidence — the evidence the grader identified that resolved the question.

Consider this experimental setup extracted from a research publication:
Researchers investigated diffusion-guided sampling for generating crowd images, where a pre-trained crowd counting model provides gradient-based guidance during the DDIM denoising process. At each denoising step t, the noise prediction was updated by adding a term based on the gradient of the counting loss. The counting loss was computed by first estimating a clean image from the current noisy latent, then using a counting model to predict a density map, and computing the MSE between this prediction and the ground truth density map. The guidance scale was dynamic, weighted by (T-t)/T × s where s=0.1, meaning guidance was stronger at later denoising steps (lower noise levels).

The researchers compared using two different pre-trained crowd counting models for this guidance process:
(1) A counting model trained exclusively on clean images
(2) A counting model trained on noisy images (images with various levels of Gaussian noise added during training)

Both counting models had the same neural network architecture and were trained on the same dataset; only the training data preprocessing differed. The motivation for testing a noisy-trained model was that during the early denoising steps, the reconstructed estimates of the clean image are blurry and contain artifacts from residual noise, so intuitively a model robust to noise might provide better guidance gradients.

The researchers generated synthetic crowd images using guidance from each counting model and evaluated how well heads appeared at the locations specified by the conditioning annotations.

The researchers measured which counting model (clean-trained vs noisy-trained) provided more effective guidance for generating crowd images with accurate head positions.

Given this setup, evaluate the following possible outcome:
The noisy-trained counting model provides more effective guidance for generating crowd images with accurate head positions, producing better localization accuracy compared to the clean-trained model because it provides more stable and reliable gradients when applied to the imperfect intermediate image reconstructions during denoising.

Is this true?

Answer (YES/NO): NO